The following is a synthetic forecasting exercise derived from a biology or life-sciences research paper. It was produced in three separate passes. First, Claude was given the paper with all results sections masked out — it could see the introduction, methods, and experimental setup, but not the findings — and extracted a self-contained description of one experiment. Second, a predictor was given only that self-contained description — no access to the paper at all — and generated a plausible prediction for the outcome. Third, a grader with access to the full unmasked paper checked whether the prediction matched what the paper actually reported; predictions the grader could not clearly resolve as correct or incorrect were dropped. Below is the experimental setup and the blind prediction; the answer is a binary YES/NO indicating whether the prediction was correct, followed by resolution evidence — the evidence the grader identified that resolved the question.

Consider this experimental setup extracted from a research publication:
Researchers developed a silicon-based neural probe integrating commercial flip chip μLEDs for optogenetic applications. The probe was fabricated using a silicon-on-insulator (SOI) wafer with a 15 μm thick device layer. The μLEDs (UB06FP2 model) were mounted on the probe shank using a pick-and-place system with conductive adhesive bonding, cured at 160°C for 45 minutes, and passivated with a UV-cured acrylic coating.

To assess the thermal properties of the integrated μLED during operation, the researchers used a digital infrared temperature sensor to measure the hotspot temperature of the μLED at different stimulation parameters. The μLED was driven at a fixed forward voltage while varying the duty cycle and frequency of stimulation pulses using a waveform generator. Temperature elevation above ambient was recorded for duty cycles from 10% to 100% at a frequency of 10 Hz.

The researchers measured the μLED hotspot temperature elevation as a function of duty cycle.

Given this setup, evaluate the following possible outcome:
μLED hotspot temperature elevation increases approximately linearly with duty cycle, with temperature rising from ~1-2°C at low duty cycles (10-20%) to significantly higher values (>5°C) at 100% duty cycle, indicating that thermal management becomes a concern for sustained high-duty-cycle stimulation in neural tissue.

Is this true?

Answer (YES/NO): NO